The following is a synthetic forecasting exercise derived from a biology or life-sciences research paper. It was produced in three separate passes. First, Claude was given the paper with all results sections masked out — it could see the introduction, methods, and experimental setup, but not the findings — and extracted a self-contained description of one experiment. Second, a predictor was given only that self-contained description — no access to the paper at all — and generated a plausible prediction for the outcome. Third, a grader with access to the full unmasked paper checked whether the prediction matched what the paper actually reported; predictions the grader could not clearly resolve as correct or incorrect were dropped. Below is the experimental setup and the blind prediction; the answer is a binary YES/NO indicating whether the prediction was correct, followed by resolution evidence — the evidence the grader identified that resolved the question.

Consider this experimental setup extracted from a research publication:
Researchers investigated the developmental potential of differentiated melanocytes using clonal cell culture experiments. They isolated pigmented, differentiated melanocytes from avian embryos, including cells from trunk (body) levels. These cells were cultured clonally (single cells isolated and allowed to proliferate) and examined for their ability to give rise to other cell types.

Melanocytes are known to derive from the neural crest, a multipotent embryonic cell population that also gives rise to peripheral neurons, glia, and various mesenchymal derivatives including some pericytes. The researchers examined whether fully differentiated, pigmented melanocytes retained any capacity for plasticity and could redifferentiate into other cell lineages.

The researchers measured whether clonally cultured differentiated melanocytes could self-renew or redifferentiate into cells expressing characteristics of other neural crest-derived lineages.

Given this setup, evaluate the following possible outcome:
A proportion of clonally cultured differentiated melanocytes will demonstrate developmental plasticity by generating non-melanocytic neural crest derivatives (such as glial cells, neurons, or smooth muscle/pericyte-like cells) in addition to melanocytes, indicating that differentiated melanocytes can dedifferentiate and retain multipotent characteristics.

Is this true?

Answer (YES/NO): YES